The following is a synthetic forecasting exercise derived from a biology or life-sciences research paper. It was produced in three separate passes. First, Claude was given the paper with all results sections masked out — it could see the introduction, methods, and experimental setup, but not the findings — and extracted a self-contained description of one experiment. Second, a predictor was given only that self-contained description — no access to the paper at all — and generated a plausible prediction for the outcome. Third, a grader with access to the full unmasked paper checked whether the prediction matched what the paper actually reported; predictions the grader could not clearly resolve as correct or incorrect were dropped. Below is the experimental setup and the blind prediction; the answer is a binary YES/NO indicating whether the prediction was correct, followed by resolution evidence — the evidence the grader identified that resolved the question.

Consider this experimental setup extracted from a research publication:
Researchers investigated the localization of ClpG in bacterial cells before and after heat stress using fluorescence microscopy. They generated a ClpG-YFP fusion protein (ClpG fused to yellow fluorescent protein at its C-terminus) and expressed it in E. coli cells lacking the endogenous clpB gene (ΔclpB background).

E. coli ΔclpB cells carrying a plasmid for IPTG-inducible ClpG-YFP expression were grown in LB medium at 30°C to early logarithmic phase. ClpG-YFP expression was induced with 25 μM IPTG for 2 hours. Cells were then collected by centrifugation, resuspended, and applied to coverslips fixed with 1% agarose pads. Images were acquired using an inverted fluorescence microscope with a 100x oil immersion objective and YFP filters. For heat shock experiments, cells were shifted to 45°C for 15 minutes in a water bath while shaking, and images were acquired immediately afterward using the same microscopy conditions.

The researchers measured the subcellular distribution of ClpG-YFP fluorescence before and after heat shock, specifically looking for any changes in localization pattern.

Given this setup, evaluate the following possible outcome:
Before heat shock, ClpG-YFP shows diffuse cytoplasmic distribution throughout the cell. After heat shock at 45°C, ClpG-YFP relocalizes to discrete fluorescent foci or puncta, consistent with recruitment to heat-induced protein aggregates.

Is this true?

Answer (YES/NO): YES